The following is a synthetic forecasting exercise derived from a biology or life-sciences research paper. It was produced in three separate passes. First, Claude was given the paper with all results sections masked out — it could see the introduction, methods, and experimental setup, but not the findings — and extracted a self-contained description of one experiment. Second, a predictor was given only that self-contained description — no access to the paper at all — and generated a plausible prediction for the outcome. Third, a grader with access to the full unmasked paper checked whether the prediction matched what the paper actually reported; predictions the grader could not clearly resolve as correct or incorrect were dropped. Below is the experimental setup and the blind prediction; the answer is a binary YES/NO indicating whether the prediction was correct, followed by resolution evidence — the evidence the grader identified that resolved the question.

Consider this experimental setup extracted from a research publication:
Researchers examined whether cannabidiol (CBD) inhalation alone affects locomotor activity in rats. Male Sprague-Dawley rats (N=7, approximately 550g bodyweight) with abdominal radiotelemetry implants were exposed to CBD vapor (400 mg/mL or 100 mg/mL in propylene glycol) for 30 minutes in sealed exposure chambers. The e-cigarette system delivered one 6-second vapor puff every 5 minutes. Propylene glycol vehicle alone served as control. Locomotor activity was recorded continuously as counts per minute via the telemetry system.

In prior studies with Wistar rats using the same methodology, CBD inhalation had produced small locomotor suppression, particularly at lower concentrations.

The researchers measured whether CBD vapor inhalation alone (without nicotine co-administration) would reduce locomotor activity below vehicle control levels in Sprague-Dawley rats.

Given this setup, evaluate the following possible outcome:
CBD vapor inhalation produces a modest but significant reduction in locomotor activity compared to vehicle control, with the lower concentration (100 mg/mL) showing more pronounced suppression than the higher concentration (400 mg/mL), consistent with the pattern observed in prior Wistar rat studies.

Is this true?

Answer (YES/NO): NO